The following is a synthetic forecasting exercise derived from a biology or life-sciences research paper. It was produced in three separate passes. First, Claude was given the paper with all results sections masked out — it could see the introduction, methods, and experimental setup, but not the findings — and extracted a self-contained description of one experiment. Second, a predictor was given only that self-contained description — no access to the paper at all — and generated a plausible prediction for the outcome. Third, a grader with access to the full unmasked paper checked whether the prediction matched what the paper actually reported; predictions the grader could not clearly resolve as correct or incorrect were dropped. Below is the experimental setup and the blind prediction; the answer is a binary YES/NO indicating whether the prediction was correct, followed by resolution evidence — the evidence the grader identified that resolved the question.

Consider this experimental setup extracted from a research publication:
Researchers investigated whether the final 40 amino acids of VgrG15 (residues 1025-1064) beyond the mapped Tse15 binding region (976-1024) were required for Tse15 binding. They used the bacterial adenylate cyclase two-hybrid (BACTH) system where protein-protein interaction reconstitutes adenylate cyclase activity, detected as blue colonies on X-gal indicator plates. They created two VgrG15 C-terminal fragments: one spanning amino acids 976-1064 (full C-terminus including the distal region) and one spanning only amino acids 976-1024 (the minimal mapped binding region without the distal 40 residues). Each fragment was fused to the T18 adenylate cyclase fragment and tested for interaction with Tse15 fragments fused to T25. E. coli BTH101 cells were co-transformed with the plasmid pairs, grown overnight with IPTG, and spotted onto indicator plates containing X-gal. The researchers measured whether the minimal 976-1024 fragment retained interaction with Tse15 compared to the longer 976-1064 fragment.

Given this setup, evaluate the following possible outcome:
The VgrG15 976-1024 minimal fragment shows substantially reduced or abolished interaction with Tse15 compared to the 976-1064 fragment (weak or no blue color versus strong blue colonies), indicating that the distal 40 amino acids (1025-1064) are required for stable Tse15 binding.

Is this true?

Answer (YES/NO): NO